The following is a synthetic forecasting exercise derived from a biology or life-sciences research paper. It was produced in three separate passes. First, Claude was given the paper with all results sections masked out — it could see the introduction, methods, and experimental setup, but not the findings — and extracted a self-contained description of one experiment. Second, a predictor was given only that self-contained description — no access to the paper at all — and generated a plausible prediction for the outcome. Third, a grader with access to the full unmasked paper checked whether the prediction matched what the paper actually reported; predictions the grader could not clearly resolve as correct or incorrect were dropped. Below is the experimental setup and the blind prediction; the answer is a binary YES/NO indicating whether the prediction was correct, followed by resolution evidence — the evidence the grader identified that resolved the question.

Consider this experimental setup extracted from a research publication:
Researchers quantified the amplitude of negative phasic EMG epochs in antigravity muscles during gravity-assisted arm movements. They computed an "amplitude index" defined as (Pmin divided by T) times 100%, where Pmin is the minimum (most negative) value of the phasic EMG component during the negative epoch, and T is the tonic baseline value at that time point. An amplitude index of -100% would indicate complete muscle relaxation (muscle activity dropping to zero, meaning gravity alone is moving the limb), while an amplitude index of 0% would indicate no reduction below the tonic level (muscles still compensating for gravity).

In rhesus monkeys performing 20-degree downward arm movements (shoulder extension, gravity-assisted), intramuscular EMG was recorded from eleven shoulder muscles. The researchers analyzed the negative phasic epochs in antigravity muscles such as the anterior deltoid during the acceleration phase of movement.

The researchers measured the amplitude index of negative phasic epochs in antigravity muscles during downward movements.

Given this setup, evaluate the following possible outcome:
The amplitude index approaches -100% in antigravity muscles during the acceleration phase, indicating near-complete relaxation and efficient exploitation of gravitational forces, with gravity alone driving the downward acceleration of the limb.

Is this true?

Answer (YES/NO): YES